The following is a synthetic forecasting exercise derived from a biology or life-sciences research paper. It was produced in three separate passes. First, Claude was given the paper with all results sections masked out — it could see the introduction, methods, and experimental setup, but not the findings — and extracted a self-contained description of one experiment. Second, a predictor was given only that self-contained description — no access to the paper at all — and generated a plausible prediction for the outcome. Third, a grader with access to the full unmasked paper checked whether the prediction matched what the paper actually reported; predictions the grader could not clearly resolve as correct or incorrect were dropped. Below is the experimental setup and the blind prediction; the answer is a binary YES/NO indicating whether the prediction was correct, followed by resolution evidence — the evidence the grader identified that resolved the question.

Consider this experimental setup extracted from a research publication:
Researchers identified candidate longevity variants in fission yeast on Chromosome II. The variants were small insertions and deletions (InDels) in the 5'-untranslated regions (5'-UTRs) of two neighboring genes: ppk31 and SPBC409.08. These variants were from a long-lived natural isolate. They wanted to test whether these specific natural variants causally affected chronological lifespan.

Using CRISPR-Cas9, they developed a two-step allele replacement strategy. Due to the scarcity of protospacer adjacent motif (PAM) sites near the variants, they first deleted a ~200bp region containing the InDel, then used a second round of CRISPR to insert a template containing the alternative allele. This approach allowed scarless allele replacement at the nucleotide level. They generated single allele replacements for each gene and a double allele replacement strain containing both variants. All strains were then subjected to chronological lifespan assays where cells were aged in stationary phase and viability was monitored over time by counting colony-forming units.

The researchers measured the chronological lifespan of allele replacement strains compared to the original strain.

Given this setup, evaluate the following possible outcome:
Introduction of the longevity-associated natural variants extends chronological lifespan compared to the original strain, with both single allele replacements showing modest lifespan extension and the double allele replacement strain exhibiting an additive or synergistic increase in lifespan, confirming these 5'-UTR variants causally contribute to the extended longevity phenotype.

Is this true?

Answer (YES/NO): NO